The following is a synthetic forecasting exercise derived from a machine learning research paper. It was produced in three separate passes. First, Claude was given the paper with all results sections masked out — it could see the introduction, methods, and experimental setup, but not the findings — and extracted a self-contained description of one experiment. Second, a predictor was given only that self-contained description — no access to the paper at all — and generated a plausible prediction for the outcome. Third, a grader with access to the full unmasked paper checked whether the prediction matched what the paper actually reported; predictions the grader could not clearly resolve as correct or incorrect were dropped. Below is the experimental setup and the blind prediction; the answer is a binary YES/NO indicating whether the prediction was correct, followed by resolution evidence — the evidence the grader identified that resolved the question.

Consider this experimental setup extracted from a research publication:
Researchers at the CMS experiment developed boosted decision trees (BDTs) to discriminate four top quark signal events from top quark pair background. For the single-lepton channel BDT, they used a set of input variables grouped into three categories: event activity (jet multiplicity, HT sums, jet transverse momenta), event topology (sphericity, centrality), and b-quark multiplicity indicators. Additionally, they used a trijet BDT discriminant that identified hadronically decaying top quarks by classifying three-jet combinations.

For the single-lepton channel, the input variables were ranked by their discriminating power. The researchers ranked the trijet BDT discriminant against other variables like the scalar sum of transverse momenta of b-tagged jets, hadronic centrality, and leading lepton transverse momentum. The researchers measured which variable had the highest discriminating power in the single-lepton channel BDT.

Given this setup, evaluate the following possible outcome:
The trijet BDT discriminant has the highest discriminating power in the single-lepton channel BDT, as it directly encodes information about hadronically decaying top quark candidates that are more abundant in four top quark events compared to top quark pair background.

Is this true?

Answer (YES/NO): YES